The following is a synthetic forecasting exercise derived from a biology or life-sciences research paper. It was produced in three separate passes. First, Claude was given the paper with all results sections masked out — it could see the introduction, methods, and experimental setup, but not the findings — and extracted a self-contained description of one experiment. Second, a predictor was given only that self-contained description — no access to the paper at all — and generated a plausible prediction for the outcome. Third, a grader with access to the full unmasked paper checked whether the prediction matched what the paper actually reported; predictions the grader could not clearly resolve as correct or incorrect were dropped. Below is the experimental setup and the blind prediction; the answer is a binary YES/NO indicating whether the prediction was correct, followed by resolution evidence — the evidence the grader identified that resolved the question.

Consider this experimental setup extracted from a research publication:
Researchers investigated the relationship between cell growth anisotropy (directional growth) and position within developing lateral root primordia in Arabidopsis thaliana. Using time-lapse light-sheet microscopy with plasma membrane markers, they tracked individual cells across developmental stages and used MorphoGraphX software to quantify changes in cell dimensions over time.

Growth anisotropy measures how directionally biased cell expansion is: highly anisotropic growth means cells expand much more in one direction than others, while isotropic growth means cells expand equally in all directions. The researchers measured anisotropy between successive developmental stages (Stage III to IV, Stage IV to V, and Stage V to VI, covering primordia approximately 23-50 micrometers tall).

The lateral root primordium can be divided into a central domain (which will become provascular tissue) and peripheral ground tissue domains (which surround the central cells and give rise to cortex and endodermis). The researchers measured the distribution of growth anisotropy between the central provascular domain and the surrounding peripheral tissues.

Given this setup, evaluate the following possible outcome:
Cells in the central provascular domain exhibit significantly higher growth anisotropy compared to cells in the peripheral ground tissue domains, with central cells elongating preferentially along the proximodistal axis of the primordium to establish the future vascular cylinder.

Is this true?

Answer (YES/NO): YES